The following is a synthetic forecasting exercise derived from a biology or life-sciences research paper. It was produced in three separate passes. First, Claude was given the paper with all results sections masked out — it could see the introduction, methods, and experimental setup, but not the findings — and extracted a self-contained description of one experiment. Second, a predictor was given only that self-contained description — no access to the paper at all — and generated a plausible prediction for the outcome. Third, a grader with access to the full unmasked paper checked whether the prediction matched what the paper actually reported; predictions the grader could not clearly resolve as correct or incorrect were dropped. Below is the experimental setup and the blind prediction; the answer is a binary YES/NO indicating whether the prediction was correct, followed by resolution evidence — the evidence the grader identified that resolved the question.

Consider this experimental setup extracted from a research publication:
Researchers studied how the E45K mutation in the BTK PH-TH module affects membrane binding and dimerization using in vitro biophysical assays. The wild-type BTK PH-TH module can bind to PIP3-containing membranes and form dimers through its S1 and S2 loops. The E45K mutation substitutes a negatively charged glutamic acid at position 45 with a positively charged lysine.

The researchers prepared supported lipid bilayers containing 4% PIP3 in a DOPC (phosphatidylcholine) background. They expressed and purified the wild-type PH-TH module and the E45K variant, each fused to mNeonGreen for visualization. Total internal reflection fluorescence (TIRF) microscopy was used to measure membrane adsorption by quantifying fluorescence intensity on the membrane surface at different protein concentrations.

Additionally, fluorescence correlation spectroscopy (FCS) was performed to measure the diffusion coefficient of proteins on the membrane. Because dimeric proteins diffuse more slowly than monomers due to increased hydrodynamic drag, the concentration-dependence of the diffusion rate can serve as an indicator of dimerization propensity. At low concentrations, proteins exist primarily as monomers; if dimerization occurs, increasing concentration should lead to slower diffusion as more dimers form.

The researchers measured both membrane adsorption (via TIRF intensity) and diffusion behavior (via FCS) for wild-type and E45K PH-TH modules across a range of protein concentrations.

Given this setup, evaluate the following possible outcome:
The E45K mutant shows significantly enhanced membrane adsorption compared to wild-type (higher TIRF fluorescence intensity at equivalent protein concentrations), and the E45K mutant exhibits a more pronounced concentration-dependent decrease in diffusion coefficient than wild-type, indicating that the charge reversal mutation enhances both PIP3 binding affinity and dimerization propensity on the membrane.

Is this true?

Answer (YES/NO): NO